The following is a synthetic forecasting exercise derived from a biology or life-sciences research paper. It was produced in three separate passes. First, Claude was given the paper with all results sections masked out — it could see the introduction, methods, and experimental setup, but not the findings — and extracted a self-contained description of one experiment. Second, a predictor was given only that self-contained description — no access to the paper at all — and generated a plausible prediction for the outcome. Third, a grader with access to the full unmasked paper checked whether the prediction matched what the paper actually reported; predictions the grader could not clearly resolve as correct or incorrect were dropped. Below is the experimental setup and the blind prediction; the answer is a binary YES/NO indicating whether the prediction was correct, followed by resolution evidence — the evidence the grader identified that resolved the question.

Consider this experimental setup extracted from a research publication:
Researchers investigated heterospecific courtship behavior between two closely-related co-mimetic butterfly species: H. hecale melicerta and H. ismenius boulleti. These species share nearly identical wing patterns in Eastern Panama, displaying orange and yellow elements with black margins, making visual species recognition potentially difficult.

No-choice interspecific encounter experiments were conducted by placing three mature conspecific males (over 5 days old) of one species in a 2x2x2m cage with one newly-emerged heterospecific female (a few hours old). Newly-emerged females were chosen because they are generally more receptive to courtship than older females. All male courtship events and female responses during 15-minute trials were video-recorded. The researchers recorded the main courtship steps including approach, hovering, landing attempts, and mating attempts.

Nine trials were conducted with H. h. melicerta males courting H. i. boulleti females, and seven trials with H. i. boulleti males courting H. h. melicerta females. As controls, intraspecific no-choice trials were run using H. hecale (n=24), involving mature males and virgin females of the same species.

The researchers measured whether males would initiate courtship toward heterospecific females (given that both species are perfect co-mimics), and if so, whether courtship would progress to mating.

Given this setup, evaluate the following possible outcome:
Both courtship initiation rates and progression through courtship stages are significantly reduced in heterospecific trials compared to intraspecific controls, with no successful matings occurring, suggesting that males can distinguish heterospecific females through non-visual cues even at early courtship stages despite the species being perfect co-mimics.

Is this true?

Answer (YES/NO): NO